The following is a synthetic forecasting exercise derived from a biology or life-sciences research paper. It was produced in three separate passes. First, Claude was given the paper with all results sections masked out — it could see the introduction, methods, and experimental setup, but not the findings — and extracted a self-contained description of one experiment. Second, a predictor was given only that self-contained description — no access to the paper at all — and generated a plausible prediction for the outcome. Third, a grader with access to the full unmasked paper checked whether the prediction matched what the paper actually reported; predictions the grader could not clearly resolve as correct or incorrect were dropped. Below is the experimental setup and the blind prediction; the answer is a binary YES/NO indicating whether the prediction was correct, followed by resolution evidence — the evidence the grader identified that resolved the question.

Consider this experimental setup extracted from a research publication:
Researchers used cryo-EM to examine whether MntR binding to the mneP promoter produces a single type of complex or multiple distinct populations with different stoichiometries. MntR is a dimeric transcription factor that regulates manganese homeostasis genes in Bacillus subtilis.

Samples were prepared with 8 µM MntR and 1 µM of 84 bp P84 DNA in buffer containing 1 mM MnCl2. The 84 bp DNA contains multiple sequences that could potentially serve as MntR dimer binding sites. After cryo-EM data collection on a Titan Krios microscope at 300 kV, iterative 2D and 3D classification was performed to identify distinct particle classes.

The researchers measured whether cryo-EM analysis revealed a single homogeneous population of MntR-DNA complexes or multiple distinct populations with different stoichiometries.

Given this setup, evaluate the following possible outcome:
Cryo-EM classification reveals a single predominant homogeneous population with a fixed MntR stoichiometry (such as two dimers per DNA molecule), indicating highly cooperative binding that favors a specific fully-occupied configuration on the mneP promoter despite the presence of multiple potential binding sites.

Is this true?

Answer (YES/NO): NO